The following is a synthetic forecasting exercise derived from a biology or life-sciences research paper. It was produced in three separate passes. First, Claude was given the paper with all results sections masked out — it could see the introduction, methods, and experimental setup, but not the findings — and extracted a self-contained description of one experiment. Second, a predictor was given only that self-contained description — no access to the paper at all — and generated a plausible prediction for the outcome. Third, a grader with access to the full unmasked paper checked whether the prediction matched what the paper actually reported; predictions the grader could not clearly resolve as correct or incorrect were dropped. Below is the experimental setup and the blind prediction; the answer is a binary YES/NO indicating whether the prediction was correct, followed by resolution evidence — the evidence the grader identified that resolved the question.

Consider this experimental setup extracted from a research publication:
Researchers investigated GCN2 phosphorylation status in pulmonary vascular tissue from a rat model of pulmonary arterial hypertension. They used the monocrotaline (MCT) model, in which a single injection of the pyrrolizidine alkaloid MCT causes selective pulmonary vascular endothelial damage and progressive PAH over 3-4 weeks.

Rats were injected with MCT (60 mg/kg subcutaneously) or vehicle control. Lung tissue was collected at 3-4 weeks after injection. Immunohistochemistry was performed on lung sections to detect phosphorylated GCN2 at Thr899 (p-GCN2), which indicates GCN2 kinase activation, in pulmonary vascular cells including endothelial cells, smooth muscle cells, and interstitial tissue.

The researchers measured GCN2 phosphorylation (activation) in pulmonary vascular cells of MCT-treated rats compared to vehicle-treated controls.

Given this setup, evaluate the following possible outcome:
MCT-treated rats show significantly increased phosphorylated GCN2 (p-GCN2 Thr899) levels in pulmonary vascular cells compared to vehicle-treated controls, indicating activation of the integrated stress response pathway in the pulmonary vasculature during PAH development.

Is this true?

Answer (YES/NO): YES